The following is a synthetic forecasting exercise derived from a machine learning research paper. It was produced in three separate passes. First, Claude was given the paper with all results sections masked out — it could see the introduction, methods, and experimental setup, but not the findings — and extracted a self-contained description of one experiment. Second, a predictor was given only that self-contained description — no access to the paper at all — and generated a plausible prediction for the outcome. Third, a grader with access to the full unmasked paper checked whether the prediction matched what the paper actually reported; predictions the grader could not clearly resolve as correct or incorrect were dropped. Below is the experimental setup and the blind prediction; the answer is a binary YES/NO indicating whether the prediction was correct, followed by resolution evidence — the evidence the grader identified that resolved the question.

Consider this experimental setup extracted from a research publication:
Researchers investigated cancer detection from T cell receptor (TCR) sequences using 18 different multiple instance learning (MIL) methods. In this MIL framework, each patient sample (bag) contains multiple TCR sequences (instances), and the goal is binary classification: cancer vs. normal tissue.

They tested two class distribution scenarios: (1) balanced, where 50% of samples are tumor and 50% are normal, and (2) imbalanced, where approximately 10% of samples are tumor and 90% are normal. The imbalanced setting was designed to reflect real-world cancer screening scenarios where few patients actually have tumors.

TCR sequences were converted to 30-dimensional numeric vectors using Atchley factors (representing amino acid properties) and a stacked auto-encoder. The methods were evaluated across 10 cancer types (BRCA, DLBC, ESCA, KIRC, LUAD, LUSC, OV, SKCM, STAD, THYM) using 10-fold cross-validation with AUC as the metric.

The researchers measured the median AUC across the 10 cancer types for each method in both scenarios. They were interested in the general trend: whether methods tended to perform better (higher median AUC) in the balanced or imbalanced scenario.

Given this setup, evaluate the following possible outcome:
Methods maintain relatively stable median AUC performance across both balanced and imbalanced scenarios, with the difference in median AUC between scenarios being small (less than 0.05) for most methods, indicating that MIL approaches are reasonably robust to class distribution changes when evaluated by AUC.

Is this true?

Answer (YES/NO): NO